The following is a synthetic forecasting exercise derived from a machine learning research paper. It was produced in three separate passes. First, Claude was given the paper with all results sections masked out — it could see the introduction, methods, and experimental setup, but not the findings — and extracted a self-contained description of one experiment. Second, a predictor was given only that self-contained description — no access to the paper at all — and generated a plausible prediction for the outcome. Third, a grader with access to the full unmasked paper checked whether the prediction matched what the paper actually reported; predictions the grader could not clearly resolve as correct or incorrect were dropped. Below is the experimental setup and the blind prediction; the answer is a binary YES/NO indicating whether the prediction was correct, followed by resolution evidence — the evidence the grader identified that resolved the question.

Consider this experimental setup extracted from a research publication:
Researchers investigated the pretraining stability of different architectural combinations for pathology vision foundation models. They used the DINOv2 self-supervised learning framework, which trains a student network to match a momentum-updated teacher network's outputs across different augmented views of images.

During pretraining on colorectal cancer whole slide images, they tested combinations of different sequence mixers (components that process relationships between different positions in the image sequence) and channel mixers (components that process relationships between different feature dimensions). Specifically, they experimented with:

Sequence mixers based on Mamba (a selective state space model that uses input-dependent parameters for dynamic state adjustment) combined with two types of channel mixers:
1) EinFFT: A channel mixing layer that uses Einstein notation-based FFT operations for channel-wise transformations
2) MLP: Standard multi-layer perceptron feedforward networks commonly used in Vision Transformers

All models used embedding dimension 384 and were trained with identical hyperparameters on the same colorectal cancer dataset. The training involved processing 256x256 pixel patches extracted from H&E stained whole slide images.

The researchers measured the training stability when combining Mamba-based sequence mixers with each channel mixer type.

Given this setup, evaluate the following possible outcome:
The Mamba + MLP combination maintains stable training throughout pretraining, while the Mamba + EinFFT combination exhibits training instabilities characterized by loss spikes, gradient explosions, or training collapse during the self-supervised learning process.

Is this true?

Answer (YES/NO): NO